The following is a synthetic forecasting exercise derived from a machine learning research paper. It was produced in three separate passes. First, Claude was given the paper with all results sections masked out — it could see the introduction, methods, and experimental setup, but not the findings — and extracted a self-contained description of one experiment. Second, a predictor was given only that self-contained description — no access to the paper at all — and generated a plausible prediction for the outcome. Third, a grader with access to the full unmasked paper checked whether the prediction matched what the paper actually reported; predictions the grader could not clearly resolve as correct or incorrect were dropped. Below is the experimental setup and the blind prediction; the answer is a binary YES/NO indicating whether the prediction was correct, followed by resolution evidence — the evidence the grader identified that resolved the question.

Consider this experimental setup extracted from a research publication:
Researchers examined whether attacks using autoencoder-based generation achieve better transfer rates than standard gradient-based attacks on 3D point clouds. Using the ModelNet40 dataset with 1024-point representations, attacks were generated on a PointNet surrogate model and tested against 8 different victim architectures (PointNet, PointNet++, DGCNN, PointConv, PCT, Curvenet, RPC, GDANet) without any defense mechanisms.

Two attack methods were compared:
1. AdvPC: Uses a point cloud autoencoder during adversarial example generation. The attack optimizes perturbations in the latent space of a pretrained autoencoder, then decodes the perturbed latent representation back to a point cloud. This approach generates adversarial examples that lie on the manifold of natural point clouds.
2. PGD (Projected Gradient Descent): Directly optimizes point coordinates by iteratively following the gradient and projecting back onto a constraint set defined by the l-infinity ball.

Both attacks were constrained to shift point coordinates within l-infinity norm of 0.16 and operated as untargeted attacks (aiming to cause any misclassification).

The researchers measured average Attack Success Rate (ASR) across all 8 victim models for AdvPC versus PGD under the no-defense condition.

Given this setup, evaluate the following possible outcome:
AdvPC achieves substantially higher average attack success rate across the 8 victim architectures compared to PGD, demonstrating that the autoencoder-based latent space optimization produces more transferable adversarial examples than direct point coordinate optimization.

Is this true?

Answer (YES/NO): NO